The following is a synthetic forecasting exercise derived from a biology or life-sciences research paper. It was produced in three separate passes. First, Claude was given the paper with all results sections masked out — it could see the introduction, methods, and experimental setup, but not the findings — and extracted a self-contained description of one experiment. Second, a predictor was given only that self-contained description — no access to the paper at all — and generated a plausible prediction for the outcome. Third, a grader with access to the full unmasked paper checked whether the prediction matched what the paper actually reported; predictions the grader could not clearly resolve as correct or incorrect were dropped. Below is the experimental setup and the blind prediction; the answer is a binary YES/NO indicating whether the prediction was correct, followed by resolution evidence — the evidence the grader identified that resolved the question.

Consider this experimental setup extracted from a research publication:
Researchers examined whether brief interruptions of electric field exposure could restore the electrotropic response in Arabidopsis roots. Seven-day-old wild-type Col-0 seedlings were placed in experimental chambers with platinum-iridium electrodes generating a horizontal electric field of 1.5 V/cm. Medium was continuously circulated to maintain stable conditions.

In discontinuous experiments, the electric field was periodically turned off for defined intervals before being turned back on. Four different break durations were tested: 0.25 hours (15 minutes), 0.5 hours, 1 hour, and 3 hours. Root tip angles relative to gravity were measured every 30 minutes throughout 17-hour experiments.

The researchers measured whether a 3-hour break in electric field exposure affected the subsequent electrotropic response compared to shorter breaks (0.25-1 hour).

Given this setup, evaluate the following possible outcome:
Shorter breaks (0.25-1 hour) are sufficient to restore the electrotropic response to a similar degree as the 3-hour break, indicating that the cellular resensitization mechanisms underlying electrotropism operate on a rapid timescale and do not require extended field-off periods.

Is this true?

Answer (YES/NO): NO